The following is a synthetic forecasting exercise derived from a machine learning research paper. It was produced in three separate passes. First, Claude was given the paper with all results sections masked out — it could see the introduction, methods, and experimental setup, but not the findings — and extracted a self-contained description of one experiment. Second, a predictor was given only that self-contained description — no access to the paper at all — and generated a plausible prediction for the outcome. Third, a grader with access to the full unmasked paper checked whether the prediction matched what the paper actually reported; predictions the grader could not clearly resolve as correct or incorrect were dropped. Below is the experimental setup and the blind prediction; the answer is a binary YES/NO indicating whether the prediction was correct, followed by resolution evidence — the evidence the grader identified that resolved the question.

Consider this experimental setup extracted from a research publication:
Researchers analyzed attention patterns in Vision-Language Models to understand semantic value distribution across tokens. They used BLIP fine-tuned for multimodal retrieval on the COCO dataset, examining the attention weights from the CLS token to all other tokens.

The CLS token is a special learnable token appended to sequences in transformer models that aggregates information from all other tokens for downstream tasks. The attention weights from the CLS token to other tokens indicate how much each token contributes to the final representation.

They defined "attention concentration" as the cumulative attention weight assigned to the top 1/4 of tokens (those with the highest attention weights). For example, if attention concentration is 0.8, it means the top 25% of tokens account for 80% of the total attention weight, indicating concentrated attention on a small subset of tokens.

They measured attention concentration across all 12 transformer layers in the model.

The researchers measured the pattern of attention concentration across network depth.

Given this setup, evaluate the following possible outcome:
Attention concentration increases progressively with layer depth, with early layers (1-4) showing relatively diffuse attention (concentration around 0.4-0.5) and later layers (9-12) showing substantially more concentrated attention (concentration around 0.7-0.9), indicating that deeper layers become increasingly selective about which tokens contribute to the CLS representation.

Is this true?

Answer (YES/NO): NO